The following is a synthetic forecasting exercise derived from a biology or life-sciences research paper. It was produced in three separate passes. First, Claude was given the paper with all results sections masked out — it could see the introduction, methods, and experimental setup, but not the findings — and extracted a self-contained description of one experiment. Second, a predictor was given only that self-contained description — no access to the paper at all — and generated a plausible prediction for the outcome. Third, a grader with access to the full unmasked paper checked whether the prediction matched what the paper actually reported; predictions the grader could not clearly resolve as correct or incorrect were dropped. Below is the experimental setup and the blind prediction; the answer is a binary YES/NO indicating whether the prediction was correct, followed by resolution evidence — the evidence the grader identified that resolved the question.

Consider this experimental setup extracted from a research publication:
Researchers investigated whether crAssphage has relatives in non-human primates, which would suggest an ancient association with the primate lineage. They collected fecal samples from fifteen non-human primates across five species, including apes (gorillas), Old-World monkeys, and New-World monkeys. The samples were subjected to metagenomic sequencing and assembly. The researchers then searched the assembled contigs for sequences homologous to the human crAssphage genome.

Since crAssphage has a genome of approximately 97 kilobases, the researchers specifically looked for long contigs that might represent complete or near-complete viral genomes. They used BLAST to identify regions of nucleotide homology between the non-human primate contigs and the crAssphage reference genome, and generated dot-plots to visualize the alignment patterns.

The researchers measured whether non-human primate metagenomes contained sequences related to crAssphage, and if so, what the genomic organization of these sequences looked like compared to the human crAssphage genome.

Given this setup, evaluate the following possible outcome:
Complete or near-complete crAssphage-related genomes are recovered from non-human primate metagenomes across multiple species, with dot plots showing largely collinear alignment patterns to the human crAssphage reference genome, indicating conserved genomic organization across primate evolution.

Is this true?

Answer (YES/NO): YES